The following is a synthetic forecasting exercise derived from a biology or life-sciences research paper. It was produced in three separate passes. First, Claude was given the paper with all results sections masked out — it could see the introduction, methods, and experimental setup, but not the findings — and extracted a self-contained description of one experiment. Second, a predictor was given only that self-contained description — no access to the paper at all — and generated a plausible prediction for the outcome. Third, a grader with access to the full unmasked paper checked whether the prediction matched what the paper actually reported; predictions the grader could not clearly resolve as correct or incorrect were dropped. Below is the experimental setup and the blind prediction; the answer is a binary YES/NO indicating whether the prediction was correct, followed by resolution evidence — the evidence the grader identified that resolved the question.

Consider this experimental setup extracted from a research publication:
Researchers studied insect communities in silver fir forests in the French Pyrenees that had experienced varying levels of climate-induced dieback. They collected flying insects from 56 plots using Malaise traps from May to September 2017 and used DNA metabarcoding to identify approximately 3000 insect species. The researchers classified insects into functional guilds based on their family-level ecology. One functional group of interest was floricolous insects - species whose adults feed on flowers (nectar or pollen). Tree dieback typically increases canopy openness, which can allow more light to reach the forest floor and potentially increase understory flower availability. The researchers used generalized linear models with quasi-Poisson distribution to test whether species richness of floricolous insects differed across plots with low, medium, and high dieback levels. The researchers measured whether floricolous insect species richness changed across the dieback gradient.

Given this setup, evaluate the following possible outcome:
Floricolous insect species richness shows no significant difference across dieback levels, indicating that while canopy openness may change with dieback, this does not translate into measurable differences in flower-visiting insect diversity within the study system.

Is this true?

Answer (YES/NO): YES